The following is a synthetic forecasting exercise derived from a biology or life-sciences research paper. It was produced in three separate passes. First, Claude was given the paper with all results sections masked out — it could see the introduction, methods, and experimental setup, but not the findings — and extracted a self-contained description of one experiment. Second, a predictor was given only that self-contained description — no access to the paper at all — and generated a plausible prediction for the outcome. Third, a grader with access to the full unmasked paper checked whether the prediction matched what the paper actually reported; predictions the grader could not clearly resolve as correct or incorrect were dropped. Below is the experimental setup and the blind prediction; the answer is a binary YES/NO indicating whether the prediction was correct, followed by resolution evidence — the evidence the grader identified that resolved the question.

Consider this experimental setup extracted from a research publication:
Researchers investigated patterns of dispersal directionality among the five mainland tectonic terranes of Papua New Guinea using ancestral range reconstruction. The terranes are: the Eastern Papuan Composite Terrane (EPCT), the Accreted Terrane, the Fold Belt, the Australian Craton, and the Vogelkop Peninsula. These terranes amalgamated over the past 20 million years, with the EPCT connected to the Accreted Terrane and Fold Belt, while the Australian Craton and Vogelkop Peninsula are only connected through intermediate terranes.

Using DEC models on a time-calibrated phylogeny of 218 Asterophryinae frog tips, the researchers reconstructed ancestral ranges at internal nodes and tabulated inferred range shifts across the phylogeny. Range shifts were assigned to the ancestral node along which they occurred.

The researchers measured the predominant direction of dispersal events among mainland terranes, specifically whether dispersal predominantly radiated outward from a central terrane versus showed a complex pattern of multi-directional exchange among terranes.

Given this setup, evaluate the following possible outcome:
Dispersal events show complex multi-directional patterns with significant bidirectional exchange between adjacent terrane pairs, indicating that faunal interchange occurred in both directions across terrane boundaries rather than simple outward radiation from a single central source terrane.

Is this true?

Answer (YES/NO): NO